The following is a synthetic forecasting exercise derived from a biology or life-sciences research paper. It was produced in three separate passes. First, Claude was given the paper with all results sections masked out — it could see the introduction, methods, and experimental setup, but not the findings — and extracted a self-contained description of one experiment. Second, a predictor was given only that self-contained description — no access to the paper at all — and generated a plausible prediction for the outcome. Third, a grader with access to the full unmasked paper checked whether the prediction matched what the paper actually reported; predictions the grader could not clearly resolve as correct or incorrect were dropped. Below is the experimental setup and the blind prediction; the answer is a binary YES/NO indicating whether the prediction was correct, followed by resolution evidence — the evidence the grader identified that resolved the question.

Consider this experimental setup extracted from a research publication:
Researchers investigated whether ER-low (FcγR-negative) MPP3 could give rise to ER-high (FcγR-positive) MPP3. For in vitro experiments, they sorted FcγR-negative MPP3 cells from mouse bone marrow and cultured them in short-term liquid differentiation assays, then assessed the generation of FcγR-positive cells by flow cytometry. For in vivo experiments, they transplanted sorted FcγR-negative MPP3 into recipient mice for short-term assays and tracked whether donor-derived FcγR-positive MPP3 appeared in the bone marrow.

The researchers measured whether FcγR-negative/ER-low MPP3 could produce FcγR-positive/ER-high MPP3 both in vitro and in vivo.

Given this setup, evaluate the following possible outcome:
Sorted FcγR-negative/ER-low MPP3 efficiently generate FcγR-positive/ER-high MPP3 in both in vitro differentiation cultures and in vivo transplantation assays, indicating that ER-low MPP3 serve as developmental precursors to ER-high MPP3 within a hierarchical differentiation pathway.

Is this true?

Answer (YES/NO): YES